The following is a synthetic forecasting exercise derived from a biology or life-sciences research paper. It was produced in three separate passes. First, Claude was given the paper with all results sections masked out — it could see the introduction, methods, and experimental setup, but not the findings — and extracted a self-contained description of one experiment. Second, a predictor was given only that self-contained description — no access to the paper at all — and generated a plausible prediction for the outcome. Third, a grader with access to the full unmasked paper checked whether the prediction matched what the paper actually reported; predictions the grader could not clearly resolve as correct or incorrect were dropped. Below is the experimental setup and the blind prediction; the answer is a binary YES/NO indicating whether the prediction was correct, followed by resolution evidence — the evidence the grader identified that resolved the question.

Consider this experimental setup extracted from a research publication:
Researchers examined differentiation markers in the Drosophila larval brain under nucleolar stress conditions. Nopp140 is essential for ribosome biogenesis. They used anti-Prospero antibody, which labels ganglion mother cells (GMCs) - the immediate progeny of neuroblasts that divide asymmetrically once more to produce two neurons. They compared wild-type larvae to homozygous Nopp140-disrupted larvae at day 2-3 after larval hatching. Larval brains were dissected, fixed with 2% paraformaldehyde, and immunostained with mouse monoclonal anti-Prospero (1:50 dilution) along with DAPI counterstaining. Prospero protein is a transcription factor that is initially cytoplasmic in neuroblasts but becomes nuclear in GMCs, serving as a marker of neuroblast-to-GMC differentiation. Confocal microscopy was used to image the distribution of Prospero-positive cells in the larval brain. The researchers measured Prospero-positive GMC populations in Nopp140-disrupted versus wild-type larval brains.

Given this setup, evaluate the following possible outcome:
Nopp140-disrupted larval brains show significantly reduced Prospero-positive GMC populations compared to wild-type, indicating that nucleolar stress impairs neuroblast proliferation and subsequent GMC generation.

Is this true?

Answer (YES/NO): YES